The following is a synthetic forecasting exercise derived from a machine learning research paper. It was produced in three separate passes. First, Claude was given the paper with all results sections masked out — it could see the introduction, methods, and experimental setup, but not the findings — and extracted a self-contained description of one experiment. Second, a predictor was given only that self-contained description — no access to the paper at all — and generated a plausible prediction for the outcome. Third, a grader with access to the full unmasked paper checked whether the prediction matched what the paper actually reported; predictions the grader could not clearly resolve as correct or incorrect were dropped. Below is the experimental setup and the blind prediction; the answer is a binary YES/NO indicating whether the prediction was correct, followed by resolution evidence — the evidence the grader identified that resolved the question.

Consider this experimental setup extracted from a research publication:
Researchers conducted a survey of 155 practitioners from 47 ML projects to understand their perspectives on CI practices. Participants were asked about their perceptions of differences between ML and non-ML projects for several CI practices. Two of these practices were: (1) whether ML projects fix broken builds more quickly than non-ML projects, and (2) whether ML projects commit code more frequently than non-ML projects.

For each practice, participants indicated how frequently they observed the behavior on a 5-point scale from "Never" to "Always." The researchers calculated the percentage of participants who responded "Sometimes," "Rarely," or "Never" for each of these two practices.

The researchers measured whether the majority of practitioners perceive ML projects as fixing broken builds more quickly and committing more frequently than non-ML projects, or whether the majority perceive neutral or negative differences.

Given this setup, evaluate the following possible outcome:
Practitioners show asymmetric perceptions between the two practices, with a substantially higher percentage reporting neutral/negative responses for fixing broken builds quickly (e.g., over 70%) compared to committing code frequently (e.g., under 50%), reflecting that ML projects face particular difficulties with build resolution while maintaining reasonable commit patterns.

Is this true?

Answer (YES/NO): NO